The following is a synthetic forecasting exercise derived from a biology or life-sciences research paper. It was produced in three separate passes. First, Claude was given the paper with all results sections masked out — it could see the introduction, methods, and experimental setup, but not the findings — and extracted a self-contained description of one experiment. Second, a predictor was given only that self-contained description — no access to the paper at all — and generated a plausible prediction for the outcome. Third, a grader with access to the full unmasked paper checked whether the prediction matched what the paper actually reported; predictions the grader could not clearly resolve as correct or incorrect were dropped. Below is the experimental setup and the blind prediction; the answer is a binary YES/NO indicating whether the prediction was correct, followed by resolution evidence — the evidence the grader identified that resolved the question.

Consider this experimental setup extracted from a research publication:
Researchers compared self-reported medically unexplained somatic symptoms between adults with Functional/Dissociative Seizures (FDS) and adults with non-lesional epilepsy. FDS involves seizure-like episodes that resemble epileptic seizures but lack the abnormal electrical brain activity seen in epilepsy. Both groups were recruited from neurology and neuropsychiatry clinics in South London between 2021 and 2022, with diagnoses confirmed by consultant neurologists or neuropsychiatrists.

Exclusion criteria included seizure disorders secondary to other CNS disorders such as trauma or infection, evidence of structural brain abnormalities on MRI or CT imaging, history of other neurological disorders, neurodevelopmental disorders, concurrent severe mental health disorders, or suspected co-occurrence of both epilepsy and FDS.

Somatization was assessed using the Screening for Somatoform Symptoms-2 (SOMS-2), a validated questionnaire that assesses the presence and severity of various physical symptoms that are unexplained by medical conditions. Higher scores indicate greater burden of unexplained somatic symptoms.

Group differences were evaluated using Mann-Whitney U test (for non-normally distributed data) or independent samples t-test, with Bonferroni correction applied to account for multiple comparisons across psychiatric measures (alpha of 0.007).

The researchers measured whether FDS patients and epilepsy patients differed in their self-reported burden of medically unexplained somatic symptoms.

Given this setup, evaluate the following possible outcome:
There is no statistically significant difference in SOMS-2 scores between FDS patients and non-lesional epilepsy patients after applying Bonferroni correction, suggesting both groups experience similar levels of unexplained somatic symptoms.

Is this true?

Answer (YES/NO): NO